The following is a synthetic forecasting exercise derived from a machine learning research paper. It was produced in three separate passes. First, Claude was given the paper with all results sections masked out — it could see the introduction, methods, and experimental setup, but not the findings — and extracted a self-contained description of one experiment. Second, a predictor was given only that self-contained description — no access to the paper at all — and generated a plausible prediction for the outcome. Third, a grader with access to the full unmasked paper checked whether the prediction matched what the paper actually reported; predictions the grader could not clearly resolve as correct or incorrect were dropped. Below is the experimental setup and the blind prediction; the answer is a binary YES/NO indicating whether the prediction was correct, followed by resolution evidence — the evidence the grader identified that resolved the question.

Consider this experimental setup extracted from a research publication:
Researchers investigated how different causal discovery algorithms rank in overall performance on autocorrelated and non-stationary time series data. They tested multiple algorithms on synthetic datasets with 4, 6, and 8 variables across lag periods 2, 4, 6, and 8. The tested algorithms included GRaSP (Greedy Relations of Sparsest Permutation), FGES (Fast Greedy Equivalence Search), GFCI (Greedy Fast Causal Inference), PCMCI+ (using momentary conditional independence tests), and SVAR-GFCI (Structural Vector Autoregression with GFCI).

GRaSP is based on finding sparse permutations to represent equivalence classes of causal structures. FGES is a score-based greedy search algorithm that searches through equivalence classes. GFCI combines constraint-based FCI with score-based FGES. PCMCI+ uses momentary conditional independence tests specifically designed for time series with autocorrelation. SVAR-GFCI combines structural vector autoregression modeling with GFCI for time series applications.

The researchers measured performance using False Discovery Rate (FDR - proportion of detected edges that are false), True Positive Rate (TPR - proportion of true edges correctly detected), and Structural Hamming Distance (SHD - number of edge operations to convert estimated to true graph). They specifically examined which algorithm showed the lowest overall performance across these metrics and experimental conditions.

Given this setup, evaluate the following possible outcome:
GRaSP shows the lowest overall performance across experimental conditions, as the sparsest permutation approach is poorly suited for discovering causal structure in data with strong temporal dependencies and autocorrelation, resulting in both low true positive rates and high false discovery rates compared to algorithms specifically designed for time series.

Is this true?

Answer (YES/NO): YES